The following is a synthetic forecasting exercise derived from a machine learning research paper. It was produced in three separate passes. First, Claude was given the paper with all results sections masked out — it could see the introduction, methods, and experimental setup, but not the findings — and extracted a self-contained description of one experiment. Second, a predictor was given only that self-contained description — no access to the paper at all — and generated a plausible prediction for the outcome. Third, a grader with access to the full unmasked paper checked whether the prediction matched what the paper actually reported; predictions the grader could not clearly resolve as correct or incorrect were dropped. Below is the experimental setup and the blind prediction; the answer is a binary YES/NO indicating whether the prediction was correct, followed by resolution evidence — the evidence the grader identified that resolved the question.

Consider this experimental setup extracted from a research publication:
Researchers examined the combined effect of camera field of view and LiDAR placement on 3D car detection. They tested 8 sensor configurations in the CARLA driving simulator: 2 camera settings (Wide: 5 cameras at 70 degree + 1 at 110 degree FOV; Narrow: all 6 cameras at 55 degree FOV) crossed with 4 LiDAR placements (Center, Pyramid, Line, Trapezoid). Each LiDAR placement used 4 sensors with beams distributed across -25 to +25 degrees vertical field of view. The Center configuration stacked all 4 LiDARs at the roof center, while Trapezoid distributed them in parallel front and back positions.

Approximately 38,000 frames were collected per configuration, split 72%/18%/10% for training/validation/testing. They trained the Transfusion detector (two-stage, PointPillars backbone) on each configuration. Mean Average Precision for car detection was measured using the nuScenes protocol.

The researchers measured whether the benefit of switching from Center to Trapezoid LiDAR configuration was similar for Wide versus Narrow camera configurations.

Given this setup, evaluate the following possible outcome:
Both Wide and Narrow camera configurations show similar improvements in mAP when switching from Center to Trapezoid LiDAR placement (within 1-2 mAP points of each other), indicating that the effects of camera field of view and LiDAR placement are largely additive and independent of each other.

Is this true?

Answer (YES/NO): YES